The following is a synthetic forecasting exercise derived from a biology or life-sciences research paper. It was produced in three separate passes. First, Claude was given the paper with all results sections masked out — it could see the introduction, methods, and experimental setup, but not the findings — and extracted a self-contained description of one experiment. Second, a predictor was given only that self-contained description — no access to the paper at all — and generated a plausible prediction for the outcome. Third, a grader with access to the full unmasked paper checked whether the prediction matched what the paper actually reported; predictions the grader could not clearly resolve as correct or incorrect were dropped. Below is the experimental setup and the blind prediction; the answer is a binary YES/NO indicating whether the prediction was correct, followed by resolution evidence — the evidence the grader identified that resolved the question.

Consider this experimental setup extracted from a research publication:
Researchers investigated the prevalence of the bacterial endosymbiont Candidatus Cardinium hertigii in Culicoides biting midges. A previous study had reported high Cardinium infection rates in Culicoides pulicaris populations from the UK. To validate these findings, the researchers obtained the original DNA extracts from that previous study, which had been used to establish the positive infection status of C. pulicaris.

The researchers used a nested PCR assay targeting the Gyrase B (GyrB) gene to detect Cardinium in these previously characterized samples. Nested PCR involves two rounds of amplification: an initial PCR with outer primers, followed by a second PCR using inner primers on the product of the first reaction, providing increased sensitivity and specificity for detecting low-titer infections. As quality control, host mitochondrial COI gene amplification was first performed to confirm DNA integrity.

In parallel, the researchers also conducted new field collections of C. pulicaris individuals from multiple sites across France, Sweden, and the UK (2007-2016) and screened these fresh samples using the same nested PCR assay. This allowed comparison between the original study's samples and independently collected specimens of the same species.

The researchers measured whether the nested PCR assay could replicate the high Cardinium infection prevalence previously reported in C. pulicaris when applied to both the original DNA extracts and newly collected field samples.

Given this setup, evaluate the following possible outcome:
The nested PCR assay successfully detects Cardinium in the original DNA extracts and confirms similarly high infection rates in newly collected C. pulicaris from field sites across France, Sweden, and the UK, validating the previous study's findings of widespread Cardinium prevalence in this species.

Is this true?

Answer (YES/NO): NO